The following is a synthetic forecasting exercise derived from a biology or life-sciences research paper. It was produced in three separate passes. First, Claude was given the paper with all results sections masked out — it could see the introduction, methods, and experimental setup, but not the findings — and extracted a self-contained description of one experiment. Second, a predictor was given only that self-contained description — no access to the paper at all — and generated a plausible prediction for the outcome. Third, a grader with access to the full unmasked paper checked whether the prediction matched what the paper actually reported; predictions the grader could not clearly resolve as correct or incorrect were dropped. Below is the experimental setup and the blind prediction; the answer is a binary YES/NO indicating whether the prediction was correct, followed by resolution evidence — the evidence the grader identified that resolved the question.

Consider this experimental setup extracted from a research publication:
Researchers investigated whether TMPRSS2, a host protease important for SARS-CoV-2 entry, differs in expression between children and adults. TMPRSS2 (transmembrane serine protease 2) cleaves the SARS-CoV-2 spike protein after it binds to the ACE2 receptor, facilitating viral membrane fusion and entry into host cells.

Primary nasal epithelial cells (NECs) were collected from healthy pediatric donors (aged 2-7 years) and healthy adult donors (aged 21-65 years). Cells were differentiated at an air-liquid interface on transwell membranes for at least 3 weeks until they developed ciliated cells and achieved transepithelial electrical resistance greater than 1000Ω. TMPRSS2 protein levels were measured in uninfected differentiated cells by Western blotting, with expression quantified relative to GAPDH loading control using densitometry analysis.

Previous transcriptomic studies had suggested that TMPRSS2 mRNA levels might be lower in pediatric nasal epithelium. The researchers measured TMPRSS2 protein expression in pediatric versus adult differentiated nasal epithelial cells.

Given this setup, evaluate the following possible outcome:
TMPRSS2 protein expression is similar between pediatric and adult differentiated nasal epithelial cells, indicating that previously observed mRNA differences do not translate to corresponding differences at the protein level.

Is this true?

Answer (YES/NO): YES